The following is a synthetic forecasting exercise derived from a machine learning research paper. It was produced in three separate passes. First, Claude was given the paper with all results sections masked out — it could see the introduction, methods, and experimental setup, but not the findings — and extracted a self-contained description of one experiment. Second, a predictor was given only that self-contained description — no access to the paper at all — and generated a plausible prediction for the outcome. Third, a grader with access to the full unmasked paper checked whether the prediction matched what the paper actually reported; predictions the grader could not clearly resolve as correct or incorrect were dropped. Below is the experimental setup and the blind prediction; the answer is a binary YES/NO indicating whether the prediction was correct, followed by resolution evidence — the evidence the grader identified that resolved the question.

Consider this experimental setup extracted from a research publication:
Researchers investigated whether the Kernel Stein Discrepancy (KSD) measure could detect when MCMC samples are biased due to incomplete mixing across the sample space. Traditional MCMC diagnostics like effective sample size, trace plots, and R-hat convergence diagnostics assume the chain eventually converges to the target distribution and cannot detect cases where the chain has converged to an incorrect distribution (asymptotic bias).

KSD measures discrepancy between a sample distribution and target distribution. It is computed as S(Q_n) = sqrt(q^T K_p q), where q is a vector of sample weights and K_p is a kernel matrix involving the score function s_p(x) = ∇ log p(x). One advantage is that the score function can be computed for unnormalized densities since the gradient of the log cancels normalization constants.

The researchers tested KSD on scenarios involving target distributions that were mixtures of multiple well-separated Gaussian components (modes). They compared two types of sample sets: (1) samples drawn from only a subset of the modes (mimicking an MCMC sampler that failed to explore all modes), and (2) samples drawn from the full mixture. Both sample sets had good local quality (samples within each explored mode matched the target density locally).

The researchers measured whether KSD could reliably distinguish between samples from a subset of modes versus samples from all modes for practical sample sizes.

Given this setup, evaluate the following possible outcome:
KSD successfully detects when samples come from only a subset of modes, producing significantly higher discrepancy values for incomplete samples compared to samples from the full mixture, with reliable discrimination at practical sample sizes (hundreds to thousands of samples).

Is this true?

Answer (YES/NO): NO